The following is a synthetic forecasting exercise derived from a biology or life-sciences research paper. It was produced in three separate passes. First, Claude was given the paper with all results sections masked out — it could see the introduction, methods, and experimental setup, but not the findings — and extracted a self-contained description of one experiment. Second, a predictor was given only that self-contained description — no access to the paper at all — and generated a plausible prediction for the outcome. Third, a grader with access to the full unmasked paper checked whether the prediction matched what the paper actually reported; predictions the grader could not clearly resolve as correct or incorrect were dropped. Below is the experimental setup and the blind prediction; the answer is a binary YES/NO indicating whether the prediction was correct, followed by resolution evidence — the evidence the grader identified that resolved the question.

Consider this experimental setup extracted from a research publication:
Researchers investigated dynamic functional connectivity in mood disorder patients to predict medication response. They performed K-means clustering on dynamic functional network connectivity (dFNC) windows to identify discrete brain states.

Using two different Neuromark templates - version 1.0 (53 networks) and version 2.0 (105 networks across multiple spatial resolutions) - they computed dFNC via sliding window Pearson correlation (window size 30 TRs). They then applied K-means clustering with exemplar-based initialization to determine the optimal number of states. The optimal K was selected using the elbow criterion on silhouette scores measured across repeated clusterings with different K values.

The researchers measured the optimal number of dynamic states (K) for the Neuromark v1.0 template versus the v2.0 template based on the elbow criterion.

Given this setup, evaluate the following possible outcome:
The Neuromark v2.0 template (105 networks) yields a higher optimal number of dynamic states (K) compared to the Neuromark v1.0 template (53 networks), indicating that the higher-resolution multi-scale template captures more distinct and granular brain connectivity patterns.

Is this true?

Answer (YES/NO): YES